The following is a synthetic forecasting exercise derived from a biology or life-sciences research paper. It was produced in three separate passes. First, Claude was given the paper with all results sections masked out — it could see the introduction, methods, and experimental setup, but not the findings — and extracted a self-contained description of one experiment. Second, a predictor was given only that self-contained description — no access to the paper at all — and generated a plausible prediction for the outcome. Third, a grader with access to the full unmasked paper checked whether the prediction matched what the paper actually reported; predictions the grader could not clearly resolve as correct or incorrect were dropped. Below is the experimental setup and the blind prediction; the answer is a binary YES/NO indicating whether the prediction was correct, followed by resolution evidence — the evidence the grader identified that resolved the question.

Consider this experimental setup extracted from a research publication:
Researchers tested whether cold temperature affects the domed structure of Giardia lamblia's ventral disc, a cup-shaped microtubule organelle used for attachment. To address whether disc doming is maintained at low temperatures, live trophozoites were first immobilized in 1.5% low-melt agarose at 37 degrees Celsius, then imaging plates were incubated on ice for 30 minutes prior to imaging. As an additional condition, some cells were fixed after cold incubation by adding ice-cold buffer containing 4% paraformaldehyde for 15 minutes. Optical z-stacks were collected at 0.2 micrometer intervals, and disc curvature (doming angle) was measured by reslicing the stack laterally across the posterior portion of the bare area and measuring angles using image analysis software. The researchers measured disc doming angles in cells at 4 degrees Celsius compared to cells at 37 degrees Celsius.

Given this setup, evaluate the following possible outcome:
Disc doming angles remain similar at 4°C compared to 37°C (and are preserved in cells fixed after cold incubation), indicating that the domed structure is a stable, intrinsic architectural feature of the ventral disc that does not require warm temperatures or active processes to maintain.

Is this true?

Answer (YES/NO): NO